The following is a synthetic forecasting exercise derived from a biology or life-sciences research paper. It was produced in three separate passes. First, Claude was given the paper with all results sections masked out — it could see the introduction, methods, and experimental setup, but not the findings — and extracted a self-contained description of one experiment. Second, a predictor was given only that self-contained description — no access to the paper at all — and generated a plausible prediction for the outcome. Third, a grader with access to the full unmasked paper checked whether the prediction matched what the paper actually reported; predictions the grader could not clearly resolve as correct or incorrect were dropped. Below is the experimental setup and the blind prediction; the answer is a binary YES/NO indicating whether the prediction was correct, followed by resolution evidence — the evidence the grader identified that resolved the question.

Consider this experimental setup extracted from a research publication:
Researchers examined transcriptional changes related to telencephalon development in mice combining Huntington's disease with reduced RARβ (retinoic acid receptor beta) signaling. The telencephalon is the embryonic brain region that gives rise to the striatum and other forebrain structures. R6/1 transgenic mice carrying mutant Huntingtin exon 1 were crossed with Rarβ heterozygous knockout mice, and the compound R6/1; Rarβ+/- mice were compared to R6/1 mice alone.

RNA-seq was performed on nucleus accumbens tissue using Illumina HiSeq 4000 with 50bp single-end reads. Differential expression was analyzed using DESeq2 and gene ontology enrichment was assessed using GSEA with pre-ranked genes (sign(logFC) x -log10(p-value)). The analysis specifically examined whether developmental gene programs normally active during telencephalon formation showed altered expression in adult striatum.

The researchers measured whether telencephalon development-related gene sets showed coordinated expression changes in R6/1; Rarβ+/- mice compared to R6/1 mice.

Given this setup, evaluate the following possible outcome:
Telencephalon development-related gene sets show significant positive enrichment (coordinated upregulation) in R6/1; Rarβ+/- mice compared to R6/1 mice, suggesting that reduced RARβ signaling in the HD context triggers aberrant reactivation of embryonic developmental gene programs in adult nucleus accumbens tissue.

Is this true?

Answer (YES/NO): YES